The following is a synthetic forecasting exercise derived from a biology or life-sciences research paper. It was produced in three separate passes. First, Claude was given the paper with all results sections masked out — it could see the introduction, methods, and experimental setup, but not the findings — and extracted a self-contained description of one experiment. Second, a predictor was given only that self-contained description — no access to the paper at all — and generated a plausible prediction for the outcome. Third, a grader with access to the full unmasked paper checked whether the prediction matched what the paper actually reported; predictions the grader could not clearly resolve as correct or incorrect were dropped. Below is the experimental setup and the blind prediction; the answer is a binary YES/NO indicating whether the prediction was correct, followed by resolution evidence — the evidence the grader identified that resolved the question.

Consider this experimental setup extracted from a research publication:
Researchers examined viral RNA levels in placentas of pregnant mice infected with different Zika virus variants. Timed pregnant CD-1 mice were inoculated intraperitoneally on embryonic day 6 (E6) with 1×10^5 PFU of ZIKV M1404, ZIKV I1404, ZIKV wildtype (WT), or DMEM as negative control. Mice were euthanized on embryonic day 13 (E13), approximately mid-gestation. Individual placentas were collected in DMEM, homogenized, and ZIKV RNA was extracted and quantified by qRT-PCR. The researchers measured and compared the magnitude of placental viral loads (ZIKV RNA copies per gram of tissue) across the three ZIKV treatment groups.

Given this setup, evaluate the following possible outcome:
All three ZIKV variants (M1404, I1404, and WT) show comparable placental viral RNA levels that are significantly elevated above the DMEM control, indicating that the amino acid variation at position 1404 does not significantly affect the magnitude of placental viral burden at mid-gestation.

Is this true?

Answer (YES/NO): YES